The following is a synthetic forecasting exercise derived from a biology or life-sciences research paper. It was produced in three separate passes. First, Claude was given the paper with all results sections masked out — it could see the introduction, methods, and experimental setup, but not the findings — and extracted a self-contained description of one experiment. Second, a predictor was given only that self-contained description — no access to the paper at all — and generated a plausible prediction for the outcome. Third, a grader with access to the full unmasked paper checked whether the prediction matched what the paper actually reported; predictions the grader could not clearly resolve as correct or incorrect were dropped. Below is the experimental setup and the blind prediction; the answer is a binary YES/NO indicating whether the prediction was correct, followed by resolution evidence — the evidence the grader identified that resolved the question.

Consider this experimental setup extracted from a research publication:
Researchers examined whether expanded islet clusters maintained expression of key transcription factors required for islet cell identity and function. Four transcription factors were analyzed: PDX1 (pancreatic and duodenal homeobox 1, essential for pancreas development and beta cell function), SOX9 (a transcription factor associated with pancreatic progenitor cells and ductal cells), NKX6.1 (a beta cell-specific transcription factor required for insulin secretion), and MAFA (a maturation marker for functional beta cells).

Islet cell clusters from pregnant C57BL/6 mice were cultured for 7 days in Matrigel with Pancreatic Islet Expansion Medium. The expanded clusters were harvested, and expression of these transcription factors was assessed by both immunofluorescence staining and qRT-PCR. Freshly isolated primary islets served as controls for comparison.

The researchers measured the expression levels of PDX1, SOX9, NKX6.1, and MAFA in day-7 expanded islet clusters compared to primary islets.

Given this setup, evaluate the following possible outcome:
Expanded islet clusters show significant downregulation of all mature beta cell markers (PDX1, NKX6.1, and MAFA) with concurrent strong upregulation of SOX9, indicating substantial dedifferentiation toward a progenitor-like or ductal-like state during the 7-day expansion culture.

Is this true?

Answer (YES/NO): NO